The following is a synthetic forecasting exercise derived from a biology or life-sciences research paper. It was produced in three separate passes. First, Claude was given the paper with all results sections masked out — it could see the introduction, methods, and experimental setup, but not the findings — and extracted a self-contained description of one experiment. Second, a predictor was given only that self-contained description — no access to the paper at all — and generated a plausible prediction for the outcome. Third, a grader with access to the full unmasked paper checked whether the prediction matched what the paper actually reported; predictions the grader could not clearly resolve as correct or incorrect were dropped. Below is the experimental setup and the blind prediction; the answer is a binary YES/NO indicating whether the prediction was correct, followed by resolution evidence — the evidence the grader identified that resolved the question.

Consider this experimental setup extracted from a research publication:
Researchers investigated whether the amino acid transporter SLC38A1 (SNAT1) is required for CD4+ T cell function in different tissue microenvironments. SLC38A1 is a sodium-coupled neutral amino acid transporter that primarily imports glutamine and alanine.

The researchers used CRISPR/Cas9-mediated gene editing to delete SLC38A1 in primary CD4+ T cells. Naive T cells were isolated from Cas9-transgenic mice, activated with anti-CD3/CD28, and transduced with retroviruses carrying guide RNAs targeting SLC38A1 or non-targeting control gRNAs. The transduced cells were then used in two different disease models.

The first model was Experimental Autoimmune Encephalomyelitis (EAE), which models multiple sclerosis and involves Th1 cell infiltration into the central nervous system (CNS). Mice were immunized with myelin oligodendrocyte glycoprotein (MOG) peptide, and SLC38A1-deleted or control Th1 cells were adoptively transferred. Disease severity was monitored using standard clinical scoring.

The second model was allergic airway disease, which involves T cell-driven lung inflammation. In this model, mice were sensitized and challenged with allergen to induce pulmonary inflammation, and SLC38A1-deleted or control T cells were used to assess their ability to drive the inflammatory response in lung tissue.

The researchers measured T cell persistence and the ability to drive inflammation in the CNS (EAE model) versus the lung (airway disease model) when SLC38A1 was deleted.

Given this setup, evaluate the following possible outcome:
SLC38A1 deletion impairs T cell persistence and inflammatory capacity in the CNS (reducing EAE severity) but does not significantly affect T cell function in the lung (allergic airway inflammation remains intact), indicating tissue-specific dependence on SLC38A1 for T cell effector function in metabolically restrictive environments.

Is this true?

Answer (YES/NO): NO